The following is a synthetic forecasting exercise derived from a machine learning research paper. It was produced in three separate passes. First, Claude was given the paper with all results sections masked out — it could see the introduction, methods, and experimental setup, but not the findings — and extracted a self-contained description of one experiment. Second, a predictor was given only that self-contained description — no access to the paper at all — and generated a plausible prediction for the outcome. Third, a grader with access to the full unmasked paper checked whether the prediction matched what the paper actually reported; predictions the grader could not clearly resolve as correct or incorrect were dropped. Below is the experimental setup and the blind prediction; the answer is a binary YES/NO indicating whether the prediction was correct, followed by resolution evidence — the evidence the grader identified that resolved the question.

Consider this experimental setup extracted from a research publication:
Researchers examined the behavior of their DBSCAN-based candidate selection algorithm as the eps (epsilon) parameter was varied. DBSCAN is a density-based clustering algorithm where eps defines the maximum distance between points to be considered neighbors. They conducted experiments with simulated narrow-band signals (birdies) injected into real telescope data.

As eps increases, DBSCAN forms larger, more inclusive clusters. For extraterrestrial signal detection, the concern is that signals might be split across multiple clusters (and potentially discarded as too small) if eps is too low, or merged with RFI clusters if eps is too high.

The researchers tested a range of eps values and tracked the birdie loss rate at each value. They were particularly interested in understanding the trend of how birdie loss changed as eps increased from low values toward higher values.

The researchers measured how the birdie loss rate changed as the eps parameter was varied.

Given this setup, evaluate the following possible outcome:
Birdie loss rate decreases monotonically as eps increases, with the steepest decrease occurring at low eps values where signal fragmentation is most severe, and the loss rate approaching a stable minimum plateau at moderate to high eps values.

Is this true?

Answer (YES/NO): NO